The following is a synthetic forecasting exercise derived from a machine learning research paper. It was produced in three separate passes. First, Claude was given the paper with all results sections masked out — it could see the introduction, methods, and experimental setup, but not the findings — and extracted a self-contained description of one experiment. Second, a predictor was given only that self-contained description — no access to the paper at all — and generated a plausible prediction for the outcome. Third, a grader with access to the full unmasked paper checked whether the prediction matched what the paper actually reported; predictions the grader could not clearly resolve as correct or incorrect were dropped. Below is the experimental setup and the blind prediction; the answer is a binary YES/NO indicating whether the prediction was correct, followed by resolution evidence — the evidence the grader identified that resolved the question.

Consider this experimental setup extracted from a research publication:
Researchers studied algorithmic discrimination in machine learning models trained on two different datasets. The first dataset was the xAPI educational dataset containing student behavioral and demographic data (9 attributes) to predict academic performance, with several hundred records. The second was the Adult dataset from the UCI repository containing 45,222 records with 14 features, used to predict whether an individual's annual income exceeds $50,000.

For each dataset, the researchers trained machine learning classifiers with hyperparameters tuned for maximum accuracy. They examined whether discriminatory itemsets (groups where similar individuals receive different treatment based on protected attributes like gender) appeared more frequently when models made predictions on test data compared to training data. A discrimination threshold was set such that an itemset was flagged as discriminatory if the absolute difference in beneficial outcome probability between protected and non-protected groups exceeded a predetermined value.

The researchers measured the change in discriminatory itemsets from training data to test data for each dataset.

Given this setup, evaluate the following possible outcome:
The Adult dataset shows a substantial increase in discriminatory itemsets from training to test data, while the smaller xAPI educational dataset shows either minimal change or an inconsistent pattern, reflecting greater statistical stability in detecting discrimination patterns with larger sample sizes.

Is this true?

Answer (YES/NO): NO